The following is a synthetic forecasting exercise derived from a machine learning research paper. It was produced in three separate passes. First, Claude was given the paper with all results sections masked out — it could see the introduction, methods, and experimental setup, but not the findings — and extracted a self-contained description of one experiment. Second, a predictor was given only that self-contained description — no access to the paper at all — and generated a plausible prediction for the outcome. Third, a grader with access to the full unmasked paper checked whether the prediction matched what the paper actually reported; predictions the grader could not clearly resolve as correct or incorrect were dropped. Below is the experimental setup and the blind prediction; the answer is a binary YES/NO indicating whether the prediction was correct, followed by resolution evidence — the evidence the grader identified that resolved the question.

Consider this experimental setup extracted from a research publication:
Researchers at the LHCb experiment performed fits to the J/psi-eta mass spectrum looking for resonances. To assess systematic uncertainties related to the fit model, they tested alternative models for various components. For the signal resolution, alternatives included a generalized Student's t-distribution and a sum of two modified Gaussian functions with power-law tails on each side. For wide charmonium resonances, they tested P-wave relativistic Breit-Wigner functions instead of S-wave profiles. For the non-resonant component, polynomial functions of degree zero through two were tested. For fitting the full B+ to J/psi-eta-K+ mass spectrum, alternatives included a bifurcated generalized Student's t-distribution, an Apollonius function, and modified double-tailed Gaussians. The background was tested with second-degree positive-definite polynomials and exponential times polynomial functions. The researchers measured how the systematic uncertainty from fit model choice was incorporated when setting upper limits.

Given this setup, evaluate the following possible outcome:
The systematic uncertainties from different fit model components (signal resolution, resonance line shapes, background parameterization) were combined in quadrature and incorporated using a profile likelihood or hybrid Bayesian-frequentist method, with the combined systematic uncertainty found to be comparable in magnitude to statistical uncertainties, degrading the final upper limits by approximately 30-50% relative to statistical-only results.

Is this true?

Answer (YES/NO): NO